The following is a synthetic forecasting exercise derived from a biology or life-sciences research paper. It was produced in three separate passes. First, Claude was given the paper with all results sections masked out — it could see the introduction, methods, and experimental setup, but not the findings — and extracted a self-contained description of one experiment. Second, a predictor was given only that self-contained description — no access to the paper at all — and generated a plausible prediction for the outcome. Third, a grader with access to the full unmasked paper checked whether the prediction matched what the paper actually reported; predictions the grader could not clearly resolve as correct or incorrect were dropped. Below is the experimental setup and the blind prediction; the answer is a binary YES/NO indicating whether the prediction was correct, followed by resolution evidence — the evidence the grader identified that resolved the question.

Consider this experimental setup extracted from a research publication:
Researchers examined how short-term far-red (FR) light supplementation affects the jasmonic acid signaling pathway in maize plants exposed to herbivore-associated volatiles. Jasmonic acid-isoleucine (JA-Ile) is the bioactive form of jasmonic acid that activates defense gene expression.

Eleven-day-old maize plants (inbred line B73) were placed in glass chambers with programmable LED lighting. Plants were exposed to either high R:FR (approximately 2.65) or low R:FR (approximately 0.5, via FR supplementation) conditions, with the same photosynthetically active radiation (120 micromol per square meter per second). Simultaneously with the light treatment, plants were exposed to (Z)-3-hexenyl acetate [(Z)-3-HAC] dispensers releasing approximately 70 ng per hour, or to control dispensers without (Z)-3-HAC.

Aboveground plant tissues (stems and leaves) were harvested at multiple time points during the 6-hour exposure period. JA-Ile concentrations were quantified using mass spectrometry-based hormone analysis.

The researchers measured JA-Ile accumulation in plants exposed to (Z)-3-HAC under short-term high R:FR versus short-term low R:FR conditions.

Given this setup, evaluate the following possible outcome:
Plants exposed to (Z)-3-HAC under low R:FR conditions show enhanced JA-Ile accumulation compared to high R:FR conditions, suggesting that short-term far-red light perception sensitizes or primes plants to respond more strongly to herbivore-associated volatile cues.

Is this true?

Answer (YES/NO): YES